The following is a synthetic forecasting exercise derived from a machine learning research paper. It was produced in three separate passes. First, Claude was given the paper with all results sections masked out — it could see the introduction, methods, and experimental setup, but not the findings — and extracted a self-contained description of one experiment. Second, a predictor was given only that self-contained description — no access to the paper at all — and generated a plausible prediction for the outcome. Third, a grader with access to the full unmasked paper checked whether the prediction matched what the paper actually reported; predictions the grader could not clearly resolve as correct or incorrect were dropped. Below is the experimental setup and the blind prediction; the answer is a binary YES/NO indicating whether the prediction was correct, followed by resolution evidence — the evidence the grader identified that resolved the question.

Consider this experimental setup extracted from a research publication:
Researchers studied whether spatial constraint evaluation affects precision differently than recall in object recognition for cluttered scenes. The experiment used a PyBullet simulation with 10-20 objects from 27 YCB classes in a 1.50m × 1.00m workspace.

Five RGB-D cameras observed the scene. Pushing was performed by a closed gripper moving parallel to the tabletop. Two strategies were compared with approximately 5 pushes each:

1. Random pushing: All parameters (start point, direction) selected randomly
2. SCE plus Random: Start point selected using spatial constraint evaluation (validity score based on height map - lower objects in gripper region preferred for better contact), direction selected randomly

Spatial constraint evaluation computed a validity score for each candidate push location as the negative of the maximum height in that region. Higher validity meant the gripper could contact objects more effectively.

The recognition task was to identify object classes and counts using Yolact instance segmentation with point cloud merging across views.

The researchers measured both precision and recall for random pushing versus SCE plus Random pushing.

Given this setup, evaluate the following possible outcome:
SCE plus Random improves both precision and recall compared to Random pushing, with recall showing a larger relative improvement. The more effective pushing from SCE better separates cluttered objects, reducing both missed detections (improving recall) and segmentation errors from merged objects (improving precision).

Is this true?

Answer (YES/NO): YES